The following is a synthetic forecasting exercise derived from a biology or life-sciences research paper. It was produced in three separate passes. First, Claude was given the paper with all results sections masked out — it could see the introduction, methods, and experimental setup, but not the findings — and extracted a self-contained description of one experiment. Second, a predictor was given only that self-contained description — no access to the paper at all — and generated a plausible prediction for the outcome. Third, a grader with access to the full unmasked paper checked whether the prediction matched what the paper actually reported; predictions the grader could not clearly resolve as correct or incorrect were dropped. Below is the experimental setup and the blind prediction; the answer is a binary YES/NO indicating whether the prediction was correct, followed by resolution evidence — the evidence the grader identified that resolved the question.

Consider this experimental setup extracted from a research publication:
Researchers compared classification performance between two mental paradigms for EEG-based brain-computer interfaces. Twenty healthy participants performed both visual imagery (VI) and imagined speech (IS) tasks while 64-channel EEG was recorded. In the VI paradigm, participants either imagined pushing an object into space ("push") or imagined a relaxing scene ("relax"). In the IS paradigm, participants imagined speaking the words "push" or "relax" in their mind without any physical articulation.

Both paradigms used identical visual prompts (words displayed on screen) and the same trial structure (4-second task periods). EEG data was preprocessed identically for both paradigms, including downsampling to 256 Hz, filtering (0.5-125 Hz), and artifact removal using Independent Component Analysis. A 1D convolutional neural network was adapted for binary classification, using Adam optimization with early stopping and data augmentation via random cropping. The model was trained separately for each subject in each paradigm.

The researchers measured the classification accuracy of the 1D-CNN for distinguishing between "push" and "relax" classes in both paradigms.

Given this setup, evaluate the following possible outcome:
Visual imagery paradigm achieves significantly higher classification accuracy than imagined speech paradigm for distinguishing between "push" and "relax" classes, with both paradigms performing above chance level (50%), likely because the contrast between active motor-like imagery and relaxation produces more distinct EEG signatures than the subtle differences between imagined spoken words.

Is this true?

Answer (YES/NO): YES